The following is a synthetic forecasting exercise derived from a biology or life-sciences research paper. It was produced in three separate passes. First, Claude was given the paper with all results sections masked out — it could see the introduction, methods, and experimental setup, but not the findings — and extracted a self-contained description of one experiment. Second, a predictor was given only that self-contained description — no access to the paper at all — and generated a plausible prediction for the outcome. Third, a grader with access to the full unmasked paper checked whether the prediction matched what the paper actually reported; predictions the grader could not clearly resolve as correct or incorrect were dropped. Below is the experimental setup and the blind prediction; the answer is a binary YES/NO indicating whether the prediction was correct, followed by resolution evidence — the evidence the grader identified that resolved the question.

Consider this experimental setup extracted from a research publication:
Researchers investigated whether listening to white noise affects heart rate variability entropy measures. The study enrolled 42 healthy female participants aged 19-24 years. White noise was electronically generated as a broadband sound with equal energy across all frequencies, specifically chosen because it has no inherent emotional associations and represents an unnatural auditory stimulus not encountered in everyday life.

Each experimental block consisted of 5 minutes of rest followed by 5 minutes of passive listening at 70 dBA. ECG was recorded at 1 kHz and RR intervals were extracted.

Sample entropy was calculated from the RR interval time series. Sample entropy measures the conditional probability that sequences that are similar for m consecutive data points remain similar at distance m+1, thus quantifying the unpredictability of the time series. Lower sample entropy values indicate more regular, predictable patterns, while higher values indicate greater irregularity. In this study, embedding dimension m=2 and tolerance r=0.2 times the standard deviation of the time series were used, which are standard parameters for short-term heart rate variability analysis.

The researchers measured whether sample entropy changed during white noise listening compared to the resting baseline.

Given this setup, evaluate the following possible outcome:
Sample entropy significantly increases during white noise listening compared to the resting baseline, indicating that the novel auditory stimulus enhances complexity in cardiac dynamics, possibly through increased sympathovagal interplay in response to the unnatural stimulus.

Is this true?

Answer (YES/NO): NO